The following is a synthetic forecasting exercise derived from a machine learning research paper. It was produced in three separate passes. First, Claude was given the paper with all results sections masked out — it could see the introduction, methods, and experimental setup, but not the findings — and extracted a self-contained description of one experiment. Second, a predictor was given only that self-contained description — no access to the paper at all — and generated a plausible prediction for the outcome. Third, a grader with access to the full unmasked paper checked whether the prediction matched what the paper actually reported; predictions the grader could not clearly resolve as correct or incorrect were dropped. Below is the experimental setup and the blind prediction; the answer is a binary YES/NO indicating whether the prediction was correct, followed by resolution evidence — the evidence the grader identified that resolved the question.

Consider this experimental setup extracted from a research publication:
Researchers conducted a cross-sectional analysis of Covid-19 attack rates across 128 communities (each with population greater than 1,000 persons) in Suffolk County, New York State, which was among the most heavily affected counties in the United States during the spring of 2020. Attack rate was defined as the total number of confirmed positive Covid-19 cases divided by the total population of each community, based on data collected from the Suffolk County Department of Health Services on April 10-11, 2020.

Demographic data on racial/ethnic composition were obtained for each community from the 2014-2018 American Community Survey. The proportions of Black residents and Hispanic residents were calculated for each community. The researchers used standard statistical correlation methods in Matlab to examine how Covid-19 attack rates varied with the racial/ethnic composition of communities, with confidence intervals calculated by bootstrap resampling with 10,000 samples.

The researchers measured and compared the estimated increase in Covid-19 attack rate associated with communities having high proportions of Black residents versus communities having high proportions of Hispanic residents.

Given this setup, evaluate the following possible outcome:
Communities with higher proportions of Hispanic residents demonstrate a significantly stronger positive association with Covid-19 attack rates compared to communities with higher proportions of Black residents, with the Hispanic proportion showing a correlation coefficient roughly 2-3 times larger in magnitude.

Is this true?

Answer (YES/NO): NO